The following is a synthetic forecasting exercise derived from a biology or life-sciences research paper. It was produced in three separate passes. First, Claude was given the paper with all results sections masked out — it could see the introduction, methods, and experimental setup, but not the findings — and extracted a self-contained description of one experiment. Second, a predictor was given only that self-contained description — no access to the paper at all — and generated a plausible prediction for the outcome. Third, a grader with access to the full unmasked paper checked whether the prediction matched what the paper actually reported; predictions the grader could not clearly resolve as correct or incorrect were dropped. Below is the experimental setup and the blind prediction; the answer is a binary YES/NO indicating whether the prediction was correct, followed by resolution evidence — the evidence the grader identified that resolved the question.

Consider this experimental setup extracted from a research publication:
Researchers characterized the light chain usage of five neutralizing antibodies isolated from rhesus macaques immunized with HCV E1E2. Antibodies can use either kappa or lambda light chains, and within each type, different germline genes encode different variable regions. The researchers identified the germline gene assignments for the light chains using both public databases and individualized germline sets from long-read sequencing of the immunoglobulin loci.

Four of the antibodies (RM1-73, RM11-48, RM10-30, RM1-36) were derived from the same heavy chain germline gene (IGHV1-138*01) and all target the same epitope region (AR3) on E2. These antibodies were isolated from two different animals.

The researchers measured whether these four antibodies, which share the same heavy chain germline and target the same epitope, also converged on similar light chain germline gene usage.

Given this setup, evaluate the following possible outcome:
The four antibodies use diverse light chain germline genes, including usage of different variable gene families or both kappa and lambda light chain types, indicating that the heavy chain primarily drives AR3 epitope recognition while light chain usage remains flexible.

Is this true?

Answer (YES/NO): NO